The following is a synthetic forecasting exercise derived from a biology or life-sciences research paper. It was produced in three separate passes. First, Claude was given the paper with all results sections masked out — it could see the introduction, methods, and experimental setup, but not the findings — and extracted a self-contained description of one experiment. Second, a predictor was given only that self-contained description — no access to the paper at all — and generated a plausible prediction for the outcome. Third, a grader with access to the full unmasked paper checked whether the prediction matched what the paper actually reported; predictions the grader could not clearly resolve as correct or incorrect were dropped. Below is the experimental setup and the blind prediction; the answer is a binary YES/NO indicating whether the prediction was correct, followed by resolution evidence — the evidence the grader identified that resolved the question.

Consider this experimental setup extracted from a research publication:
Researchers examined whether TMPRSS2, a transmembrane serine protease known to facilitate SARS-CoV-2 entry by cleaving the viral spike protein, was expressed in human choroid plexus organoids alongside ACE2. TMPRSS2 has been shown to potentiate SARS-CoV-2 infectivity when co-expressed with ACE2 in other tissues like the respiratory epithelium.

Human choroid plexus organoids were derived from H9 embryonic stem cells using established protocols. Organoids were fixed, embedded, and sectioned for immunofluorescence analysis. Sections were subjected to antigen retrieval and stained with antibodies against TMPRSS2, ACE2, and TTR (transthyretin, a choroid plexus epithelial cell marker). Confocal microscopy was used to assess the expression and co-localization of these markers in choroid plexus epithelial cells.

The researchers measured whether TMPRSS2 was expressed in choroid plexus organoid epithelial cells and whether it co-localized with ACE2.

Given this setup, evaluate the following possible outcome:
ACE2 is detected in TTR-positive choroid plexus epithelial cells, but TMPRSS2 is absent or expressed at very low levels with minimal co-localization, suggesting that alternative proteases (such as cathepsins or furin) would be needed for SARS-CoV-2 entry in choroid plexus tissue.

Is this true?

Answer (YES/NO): NO